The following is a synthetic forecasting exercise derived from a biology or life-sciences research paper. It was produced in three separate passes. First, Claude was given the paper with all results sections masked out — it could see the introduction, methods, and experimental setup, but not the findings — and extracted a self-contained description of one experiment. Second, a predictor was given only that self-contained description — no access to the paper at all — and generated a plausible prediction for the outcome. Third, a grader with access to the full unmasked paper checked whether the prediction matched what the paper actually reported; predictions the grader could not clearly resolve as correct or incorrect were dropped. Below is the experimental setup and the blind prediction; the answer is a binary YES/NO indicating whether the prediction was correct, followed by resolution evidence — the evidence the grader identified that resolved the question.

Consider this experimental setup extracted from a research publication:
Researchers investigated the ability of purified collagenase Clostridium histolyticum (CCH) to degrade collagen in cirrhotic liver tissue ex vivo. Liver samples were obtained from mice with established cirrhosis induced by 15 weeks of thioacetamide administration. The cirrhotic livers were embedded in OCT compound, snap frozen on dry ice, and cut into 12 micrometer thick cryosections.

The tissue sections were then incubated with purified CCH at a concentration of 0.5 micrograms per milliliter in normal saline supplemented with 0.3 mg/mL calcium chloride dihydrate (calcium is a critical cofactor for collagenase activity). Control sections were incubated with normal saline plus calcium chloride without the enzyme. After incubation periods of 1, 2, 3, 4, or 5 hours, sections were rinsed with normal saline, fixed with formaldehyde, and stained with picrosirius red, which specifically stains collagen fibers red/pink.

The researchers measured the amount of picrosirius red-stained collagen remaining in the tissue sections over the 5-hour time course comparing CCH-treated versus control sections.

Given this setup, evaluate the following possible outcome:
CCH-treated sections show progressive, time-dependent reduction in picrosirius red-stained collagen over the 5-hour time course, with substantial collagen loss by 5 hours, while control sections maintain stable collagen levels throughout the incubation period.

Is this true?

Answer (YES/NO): YES